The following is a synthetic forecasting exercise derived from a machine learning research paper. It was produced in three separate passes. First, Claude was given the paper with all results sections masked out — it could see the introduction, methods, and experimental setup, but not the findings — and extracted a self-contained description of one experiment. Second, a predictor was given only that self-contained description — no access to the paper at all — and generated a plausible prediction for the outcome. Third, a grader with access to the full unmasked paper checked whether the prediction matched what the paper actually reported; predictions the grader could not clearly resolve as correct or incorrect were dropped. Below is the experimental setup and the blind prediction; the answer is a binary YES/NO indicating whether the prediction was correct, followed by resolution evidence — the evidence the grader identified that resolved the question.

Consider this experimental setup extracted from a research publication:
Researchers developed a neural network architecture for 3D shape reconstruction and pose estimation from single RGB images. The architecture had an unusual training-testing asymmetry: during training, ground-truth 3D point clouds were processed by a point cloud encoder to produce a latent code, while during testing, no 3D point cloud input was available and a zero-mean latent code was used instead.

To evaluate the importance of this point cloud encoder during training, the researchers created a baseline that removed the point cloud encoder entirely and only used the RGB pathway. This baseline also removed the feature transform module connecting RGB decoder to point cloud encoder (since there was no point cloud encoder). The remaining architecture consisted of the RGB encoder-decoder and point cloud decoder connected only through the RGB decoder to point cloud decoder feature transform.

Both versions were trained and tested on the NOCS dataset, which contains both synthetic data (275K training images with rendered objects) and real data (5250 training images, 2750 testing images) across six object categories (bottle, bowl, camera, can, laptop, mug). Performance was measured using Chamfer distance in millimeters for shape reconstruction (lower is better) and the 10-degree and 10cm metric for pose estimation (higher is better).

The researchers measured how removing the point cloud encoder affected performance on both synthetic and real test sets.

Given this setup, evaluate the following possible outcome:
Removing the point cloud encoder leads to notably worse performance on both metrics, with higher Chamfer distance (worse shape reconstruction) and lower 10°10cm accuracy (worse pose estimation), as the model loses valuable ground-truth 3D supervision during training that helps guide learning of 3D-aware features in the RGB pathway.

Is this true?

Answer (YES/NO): YES